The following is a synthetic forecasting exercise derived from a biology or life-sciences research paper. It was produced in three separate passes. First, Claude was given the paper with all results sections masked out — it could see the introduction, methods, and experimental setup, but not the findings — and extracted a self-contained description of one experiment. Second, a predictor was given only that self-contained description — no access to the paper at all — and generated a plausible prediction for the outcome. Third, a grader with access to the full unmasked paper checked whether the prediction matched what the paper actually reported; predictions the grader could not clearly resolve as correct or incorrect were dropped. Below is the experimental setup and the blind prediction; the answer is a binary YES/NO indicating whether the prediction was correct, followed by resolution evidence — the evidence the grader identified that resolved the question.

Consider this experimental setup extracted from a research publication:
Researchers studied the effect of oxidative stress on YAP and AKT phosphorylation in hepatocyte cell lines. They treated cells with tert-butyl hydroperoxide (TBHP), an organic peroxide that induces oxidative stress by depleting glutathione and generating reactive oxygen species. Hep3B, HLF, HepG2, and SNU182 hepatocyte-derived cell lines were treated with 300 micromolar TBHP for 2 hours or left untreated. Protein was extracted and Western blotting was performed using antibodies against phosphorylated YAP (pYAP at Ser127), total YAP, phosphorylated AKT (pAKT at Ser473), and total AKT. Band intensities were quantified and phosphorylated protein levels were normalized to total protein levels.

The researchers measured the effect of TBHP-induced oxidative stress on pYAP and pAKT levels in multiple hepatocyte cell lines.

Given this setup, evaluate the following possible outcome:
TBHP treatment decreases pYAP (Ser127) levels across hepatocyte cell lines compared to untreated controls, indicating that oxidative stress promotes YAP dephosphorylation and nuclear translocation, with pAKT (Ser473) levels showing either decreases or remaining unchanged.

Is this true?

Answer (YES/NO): NO